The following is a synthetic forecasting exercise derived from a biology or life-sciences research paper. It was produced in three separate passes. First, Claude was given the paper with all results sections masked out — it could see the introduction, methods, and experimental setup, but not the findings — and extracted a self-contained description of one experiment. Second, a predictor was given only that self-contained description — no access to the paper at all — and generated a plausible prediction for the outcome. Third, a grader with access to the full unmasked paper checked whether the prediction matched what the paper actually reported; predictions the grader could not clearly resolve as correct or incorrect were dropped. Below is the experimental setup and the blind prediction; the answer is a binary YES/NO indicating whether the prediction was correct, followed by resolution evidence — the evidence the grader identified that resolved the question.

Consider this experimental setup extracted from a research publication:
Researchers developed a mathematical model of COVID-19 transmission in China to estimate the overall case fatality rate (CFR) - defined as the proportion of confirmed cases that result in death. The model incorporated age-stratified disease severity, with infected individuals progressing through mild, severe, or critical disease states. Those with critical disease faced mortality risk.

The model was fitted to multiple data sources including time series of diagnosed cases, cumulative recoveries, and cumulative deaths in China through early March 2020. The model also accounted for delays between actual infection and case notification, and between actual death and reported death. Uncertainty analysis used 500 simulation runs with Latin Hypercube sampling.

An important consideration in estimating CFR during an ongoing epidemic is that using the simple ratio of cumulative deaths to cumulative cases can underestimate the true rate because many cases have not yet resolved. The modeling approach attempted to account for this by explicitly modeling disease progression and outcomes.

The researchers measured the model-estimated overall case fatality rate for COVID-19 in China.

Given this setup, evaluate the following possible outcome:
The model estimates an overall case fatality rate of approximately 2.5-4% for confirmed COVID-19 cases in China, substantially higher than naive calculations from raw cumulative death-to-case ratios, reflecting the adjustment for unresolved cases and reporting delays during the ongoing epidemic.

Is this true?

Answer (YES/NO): NO